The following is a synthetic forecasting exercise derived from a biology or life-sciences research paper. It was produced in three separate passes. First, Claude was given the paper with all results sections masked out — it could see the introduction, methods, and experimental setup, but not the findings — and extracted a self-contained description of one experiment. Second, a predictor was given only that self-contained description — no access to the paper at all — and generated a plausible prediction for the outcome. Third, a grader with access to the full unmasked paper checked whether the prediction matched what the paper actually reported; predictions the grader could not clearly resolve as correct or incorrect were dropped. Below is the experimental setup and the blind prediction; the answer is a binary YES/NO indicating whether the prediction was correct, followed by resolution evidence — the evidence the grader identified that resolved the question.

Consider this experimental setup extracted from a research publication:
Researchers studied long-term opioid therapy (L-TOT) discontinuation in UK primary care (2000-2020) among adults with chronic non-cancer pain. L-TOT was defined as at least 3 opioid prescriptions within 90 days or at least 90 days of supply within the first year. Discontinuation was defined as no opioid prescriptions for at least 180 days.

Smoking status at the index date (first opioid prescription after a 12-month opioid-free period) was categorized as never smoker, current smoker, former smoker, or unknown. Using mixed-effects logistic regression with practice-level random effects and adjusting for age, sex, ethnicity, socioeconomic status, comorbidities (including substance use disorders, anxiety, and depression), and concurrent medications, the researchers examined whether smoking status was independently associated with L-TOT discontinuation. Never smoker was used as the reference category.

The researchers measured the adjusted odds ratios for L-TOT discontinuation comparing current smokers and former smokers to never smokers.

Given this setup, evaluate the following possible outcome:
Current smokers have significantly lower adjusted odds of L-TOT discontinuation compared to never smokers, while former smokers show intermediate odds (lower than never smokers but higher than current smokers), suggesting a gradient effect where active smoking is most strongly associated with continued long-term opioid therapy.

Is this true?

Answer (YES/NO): YES